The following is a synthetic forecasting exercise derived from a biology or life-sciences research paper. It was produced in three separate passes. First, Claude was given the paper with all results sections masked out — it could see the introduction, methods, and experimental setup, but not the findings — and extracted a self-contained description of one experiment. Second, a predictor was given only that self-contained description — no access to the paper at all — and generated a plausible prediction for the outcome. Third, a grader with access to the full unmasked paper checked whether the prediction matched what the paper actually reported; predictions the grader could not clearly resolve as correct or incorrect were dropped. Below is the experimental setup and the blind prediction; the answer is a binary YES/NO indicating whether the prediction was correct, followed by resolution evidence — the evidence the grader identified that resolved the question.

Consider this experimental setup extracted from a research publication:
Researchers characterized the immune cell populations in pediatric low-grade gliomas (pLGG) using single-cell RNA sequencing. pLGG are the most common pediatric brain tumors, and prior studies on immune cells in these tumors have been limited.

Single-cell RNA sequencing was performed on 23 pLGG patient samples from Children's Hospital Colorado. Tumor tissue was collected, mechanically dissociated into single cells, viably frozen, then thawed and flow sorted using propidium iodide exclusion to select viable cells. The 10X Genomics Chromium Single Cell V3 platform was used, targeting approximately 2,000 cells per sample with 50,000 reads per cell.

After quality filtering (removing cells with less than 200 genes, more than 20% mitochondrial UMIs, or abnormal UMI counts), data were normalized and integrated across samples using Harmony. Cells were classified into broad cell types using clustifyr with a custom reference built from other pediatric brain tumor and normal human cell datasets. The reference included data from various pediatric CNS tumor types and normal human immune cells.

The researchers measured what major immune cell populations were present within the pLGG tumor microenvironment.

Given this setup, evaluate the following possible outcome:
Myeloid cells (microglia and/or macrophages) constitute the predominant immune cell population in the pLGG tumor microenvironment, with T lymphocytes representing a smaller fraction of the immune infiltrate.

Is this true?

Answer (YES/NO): YES